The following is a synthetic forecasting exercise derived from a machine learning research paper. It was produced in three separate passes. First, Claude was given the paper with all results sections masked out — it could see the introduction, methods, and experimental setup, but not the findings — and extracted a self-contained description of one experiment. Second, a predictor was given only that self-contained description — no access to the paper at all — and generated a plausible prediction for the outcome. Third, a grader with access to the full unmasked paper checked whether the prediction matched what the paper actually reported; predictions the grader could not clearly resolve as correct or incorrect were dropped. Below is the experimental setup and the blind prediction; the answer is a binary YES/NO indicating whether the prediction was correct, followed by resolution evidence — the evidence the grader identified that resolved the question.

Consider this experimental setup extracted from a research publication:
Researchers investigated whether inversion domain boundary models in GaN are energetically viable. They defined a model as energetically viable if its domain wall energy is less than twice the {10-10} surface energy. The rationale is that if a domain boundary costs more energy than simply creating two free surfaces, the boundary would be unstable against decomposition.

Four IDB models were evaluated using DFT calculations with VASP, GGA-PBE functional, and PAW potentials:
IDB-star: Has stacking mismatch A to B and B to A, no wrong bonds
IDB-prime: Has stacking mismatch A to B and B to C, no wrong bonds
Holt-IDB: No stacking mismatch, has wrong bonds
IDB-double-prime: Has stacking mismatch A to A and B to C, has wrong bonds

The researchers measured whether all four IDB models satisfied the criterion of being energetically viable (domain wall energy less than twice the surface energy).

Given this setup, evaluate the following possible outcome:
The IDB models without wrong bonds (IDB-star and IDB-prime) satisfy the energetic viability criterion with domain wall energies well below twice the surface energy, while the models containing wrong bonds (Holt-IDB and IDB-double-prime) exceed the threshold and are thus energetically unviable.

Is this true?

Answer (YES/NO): NO